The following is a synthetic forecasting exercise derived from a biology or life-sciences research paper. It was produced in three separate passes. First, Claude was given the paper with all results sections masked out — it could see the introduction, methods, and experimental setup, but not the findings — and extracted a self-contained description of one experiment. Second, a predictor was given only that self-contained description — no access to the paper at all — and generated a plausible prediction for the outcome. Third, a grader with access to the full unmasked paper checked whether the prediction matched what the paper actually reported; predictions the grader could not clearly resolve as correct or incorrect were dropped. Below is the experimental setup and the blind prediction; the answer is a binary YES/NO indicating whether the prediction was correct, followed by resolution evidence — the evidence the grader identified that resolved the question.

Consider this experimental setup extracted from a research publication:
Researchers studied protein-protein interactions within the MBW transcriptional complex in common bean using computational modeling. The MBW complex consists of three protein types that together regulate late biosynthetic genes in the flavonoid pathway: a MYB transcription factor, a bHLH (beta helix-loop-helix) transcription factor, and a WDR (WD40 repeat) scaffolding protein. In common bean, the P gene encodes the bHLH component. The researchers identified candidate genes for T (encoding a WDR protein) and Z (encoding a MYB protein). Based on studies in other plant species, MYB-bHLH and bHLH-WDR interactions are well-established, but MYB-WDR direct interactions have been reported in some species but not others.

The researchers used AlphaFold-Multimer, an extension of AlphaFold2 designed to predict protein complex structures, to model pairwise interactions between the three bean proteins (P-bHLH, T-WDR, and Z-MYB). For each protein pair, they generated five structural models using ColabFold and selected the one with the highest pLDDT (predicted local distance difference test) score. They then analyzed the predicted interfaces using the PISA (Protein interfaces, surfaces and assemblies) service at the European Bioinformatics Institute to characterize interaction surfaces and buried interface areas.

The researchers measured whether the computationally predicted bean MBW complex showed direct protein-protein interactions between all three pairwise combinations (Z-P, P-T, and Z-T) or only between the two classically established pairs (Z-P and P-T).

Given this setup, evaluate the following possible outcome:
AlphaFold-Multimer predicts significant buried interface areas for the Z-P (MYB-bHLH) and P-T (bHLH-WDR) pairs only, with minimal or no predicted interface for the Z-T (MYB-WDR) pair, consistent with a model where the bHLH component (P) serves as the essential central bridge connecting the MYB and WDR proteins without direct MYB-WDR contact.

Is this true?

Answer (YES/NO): NO